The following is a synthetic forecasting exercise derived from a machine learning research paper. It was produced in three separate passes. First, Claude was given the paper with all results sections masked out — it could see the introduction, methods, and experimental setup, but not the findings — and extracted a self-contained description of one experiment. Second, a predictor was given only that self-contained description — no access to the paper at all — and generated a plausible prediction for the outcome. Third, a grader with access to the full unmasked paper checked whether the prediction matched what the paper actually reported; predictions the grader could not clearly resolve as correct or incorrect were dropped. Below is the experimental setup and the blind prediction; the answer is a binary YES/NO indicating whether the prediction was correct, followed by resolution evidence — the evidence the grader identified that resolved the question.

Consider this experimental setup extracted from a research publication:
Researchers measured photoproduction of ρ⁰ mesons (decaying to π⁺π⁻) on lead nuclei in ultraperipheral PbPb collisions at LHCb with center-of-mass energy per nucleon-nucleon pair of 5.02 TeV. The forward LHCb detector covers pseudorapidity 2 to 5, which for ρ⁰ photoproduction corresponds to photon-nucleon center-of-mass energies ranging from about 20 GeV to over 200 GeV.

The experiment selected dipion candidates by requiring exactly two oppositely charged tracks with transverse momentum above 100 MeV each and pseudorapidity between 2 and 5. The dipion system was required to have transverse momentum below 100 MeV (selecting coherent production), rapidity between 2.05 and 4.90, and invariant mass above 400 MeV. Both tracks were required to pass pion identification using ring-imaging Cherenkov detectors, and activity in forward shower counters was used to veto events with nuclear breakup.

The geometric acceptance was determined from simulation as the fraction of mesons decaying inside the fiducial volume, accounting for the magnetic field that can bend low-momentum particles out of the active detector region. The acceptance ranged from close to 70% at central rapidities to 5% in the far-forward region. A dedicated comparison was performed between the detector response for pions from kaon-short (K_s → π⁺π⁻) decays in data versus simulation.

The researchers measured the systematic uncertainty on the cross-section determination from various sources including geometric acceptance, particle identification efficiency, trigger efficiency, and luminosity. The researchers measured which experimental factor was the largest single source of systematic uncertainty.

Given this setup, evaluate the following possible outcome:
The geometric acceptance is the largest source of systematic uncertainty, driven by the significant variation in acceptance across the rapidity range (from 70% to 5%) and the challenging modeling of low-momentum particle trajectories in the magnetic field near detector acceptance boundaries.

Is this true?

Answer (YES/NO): YES